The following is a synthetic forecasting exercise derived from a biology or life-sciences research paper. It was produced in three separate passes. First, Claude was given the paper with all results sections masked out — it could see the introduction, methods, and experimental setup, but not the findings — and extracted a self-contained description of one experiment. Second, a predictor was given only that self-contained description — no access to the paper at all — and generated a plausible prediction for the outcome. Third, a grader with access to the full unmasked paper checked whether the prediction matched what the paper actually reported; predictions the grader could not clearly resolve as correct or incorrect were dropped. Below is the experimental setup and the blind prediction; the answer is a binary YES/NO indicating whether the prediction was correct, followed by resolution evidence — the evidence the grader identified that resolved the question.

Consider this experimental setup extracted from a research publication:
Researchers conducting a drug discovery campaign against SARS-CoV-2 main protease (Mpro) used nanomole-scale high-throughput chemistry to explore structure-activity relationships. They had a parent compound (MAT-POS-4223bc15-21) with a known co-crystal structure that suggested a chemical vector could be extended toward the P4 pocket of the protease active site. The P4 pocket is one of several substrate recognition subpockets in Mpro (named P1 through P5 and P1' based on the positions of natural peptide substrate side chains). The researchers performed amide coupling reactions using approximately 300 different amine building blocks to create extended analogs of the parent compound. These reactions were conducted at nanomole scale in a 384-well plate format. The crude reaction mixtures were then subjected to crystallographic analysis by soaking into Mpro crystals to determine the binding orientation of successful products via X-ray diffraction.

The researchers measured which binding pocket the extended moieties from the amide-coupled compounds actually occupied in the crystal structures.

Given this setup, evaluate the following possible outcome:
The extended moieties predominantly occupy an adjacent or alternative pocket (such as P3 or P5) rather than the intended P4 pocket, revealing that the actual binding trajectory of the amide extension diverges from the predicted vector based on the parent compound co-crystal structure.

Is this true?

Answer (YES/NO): YES